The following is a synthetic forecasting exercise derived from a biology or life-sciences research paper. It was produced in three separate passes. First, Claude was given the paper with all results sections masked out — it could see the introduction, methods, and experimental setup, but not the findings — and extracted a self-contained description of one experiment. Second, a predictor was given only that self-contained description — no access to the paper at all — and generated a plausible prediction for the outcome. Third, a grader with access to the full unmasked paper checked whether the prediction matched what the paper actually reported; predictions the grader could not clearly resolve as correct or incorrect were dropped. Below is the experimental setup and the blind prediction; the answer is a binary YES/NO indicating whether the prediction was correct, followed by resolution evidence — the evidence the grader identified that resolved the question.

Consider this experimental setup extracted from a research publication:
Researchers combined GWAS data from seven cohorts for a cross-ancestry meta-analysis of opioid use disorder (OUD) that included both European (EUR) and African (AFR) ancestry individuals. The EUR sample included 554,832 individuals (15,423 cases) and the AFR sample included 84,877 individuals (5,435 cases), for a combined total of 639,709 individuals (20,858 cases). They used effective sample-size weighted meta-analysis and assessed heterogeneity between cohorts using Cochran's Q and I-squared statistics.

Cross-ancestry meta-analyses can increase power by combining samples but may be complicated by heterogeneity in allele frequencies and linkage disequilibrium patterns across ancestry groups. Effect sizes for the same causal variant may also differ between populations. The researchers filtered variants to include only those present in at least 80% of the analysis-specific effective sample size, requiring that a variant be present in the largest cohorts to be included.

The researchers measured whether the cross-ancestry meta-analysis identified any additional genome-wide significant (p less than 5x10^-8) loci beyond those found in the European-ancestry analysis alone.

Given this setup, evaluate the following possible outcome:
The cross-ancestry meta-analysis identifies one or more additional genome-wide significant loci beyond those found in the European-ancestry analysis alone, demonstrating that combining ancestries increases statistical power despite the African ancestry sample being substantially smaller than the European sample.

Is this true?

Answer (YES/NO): NO